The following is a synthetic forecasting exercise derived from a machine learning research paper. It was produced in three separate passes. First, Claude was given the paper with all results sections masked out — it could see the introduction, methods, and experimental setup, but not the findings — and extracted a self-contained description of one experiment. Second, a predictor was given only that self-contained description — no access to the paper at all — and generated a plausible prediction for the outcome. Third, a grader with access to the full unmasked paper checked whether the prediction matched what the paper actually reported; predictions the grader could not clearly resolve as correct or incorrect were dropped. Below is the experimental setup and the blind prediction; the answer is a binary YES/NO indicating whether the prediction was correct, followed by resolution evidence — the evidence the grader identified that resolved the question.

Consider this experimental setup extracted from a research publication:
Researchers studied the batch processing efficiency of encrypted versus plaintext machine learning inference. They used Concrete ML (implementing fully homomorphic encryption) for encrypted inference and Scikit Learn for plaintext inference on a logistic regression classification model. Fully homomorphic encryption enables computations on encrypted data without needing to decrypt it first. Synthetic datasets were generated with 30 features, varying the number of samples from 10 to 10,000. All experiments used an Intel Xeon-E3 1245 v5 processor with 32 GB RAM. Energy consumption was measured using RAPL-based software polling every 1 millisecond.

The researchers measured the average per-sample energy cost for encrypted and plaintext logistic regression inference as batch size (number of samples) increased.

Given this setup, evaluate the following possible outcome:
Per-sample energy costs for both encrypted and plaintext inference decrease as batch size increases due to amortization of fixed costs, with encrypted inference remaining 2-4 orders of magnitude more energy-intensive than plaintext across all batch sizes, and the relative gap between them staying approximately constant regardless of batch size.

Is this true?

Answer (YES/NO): NO